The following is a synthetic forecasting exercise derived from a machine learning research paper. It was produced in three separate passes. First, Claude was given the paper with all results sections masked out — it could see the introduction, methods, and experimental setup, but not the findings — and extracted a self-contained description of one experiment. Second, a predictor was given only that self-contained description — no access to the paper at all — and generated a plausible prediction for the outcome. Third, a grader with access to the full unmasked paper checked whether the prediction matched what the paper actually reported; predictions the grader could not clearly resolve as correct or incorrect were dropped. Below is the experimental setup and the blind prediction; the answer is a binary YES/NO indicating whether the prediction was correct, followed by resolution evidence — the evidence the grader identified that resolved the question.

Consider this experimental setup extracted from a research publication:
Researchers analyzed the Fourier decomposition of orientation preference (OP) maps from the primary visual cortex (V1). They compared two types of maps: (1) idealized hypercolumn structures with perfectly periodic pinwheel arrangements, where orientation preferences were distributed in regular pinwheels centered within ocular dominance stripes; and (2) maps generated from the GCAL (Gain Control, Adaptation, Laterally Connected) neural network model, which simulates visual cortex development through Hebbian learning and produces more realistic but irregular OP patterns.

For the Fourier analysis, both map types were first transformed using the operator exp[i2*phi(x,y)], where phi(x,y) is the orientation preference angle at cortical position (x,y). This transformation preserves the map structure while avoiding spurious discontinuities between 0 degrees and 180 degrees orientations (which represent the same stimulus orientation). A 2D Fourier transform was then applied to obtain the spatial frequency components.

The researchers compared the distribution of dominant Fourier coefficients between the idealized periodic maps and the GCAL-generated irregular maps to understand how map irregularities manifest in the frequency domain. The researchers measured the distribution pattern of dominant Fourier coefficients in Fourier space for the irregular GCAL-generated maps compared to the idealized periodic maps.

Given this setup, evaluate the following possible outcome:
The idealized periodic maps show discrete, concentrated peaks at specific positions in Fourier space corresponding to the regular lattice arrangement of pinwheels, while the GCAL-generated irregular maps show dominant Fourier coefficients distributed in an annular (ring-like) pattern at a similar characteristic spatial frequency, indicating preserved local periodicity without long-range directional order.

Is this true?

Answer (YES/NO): NO